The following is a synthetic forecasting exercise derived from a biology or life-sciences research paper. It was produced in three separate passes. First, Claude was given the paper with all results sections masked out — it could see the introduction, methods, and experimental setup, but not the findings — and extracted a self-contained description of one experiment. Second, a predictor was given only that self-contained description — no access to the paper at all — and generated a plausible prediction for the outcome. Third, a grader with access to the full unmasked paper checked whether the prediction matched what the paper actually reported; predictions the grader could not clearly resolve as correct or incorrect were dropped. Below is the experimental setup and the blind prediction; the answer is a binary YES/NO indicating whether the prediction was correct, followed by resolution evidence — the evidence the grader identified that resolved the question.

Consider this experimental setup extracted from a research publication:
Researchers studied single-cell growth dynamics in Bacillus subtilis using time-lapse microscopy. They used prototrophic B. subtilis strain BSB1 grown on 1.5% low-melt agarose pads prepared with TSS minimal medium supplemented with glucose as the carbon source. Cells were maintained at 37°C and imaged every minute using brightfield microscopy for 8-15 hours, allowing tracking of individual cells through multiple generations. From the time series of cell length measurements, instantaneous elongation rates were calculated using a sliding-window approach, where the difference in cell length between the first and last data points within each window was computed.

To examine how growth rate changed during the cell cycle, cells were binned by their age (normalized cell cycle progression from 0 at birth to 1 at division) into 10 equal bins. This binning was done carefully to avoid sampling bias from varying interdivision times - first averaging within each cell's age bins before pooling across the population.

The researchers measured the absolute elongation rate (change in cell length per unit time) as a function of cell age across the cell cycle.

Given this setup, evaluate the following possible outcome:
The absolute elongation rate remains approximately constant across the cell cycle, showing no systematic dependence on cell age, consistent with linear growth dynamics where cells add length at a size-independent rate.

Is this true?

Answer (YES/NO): NO